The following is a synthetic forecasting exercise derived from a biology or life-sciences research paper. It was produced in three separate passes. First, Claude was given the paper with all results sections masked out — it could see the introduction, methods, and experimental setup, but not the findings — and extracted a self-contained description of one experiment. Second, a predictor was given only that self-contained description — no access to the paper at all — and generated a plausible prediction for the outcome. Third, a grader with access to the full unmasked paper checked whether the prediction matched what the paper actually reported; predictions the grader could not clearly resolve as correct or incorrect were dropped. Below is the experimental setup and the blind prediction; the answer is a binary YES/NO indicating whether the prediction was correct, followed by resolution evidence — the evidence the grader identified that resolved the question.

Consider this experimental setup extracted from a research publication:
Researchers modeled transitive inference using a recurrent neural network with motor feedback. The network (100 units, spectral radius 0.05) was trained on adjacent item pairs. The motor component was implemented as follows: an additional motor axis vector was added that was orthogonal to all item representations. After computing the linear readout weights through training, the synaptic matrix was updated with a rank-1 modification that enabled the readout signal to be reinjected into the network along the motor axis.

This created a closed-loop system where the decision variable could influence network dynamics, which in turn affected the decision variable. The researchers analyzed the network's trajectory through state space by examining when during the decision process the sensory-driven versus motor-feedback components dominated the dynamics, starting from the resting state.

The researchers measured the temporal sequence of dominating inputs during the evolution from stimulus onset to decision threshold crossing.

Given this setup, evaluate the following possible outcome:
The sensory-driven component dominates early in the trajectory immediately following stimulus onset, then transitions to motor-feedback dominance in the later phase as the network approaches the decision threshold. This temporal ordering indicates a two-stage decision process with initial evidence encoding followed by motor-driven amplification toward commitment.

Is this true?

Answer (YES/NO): YES